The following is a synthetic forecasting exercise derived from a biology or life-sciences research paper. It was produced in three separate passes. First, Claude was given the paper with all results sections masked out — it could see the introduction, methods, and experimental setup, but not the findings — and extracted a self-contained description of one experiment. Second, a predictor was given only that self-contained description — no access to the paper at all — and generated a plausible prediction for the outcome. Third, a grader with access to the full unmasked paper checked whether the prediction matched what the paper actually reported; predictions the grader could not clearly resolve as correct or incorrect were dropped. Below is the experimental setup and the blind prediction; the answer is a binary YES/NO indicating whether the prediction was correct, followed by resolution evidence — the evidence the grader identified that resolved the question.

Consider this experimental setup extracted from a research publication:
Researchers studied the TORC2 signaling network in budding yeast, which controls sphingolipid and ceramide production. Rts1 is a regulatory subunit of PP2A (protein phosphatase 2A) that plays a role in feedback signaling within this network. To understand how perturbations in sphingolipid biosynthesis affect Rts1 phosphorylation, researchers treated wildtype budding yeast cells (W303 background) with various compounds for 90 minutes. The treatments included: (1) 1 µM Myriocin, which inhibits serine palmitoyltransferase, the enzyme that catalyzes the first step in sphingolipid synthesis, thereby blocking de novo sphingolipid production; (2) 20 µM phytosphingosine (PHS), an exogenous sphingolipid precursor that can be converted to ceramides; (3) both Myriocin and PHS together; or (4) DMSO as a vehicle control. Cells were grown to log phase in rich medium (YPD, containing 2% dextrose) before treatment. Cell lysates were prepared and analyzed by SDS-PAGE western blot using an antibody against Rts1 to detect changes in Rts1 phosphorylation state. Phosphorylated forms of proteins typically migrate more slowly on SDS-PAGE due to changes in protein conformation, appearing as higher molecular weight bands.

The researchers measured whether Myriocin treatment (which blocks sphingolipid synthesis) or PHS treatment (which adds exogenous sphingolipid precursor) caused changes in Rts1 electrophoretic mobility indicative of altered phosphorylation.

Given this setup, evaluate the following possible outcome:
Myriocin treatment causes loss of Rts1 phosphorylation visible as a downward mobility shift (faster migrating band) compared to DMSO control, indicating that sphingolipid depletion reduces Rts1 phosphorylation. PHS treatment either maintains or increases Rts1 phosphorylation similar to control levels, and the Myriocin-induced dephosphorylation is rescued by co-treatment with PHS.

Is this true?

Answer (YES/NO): YES